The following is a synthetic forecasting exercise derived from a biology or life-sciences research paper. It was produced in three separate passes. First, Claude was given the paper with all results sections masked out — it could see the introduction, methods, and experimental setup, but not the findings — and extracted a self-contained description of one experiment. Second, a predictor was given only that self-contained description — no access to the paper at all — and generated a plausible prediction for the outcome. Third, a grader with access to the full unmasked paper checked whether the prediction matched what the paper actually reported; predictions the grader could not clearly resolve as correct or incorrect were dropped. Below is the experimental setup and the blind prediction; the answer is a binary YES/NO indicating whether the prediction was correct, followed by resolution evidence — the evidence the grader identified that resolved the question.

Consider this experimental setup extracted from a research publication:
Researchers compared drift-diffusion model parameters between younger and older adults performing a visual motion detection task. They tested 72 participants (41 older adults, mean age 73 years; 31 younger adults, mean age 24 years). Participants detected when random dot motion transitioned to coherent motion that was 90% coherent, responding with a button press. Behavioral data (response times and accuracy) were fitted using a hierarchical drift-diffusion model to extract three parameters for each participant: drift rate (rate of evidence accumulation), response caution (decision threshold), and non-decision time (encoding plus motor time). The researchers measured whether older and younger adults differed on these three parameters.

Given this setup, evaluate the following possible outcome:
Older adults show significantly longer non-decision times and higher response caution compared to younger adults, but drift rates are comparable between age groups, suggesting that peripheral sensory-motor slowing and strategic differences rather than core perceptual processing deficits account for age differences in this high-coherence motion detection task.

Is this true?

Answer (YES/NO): NO